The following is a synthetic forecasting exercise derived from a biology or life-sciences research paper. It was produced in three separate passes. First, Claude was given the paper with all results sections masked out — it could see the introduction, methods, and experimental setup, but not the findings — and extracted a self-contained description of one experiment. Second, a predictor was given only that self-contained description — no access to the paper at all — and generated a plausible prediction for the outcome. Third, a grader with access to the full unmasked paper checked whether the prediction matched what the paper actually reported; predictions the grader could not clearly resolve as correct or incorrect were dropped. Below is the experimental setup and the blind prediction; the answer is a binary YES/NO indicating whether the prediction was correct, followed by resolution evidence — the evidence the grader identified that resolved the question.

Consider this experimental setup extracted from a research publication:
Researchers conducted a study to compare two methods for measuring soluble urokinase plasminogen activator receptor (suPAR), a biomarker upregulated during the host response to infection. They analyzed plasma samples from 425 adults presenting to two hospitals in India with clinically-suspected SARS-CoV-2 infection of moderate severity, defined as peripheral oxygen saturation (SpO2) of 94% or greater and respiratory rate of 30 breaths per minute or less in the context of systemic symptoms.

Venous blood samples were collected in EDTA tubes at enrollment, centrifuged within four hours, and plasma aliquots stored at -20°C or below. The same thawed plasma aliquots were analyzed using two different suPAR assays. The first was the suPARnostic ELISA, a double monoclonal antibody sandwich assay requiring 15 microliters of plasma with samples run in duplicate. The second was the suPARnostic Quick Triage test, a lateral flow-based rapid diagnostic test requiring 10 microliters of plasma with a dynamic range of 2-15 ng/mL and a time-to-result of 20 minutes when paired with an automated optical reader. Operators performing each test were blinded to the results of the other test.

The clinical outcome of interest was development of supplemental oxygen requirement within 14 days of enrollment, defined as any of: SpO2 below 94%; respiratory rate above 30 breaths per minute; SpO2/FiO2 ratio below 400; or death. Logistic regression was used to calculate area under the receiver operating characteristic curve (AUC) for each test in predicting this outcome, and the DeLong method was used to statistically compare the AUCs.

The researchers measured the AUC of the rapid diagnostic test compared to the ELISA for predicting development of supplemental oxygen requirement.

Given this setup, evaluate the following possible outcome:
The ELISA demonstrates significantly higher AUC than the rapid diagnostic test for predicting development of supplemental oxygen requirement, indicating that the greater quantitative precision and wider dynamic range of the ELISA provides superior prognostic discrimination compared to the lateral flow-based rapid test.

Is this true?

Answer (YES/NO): NO